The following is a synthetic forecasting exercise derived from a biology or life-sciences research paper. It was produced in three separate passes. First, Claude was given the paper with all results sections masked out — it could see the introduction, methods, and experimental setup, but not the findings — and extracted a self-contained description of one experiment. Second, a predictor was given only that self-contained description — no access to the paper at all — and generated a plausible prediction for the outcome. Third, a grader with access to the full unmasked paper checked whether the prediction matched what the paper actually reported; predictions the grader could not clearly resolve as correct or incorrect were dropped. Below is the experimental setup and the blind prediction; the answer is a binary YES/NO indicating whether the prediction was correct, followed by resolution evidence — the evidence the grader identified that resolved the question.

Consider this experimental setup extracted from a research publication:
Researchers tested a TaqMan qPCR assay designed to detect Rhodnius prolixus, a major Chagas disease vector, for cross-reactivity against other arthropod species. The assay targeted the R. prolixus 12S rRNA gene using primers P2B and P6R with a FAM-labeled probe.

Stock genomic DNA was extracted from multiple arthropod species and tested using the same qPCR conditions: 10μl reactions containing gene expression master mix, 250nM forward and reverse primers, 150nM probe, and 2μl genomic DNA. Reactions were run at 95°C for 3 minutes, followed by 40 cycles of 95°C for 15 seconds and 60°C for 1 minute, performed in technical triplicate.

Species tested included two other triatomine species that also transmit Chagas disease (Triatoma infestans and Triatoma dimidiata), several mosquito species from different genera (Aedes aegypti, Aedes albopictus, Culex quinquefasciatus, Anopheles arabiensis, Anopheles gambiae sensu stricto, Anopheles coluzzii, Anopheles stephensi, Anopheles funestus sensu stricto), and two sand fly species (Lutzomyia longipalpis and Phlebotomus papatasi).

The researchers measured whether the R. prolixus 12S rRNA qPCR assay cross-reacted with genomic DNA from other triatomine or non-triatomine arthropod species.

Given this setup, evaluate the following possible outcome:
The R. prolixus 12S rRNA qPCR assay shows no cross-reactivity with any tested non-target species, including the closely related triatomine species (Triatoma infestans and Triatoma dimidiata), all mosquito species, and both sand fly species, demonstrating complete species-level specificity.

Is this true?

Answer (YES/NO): NO